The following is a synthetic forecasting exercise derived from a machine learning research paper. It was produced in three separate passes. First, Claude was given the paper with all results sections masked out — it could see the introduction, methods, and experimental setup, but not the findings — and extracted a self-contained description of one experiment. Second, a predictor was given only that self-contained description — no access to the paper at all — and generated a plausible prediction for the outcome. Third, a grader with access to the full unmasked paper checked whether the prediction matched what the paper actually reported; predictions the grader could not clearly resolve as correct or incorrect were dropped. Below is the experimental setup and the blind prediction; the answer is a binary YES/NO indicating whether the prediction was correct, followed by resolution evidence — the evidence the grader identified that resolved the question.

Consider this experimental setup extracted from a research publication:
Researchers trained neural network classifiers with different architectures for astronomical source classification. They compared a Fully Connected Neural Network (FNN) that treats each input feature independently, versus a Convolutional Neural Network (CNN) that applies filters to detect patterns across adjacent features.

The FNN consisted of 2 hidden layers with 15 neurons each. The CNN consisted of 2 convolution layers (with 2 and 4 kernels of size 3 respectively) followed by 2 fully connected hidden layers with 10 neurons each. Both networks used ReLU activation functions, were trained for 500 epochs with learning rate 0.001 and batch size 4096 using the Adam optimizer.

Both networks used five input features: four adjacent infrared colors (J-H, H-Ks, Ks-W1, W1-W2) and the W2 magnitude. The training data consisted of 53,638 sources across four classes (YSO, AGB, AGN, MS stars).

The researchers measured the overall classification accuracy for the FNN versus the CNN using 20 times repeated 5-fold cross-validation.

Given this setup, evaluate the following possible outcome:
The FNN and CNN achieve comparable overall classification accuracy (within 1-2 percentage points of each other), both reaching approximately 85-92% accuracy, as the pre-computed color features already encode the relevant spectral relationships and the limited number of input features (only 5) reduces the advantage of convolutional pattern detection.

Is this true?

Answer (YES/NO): NO